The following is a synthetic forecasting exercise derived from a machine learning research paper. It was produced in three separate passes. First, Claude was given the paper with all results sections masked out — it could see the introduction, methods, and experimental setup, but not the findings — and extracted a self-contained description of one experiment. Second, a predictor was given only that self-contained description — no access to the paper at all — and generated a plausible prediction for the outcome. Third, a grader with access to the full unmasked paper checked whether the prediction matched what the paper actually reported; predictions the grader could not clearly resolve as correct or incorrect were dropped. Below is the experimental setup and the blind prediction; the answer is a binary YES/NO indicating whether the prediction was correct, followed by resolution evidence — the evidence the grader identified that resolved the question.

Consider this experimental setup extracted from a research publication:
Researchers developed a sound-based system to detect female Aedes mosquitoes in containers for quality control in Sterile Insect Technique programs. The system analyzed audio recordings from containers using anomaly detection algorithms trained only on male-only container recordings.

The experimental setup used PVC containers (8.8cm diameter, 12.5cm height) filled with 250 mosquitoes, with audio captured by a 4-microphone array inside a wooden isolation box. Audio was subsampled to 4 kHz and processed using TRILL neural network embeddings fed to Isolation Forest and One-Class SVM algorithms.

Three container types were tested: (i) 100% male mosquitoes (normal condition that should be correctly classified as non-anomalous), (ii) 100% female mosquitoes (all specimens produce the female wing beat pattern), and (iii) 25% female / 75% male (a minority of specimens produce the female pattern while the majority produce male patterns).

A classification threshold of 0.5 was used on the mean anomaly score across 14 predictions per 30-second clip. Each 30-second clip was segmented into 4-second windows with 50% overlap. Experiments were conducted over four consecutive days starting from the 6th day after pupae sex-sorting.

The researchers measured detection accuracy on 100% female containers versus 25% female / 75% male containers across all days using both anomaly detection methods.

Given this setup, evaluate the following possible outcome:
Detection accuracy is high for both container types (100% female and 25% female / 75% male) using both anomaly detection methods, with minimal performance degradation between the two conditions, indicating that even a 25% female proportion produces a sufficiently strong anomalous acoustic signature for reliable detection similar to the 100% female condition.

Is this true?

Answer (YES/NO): NO